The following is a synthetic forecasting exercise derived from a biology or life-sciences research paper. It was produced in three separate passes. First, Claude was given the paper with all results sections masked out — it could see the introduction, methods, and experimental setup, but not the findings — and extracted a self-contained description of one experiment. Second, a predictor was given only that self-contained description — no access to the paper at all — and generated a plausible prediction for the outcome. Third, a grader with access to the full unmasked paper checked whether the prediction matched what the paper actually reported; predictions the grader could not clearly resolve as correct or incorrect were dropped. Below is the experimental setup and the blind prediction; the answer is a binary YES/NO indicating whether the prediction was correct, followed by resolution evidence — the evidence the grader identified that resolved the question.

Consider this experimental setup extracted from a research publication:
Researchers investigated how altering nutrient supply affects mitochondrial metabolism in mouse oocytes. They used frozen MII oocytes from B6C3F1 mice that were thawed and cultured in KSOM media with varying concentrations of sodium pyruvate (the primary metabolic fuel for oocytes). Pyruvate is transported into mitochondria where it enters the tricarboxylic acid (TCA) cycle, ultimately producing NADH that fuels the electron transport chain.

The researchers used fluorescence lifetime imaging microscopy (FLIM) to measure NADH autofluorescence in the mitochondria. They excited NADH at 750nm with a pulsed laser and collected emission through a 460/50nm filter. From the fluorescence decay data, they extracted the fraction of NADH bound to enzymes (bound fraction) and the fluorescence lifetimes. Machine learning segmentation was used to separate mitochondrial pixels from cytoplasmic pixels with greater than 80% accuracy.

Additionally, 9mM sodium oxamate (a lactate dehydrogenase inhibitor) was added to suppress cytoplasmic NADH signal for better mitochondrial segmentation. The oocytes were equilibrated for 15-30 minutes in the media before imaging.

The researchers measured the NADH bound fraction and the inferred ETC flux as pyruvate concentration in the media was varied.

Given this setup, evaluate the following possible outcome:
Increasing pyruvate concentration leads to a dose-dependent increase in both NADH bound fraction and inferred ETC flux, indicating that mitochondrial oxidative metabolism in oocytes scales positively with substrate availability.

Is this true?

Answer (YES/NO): NO